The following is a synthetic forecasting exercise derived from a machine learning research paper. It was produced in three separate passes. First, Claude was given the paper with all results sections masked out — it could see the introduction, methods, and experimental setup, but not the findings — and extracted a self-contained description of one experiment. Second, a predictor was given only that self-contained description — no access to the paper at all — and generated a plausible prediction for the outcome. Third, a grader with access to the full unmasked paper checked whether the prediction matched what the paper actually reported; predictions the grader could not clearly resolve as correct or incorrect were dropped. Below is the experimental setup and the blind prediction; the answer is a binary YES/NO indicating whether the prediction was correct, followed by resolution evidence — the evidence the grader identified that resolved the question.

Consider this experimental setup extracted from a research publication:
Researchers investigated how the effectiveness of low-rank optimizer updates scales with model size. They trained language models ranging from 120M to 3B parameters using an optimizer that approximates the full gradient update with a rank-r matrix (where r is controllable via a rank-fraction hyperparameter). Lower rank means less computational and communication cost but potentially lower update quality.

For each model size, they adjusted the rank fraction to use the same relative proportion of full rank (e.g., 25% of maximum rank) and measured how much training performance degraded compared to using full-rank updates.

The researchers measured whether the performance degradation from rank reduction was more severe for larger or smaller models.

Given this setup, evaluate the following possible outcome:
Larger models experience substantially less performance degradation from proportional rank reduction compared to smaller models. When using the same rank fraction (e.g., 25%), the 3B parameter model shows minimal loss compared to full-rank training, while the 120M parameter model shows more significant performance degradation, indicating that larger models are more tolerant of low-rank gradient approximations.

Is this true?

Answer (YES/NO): YES